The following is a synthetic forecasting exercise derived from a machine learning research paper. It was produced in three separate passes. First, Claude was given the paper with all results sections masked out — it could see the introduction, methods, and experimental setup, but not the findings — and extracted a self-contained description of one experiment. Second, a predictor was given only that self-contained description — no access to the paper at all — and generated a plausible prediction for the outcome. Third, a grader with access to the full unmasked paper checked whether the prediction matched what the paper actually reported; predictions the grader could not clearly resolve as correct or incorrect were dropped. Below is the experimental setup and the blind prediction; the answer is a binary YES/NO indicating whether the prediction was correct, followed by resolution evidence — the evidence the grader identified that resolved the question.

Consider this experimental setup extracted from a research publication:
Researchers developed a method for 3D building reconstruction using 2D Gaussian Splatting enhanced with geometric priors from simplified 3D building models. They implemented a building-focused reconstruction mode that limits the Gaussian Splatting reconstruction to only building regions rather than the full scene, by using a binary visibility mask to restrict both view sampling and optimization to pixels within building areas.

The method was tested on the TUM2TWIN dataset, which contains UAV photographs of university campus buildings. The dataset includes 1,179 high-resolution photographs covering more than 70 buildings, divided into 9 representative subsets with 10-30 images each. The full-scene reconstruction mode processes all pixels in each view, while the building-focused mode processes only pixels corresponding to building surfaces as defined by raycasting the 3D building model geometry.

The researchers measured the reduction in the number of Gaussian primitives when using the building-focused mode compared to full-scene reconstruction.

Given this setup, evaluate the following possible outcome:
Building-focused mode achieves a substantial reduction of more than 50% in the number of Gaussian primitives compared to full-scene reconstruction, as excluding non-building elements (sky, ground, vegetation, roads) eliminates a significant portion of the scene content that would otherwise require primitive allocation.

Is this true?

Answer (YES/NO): YES